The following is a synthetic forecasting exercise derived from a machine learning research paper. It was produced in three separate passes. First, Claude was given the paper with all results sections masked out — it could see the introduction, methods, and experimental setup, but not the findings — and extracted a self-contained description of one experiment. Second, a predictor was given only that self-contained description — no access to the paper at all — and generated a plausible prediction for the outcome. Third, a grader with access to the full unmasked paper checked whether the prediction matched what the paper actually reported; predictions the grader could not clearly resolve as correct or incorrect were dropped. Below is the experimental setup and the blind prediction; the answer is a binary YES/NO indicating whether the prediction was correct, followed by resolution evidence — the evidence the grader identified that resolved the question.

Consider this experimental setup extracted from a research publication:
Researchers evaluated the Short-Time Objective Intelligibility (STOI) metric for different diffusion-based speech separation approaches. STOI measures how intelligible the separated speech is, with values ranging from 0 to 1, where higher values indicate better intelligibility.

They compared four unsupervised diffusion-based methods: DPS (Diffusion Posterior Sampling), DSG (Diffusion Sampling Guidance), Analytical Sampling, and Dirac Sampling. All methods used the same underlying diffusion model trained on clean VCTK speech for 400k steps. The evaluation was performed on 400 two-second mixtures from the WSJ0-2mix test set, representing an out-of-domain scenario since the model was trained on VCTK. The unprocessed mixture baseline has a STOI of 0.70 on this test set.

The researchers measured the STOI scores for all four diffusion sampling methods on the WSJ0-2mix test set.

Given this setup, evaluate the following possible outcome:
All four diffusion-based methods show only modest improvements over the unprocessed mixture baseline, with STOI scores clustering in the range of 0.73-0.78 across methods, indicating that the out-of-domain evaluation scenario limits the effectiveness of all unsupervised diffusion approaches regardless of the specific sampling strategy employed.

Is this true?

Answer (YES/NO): NO